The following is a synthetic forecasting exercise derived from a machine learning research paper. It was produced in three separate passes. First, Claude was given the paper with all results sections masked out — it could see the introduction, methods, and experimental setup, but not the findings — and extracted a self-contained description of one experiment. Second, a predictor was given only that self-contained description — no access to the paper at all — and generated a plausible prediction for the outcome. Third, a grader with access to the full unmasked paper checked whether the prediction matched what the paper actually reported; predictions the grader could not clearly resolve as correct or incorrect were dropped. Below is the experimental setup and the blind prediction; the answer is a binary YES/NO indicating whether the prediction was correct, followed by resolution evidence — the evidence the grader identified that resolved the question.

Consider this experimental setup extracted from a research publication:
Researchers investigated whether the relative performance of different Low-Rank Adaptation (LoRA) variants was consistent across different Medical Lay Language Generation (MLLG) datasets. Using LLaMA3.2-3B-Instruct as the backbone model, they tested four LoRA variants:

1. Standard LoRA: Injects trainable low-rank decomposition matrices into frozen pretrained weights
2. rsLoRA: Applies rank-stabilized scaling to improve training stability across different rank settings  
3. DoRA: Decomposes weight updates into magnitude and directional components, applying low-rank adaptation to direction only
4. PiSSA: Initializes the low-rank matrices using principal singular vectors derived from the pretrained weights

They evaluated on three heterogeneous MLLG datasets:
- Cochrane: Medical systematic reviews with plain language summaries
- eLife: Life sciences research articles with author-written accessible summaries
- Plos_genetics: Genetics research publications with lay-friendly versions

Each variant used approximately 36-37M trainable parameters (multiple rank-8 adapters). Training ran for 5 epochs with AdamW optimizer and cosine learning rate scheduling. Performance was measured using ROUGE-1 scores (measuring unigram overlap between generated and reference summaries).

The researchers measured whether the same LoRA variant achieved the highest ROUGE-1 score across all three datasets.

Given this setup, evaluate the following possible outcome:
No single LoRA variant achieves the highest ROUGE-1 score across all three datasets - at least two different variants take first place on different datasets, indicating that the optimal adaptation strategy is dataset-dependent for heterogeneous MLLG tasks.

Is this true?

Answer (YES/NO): YES